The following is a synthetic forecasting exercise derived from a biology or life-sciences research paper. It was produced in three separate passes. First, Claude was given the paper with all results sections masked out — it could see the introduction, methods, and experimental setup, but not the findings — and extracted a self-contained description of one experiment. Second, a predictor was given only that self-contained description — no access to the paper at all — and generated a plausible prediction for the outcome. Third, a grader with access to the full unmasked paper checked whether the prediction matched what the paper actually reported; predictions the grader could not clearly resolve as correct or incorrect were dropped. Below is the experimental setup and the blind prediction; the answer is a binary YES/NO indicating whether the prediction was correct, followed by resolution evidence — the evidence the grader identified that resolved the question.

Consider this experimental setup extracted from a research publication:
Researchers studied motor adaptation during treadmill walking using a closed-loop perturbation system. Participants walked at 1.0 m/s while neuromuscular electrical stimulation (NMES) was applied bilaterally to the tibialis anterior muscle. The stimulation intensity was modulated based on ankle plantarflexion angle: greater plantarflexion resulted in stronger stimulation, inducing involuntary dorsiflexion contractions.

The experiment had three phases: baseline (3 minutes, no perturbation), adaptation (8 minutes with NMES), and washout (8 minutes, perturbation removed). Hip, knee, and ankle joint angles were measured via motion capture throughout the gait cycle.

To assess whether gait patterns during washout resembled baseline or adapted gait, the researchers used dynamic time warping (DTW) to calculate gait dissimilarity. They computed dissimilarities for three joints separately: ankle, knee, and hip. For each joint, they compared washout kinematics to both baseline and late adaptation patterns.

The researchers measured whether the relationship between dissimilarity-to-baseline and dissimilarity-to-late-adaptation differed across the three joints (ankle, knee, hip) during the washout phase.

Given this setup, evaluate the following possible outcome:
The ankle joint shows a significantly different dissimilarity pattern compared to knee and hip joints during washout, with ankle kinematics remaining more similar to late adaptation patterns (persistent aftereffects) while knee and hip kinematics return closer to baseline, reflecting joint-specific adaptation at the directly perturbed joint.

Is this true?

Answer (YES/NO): NO